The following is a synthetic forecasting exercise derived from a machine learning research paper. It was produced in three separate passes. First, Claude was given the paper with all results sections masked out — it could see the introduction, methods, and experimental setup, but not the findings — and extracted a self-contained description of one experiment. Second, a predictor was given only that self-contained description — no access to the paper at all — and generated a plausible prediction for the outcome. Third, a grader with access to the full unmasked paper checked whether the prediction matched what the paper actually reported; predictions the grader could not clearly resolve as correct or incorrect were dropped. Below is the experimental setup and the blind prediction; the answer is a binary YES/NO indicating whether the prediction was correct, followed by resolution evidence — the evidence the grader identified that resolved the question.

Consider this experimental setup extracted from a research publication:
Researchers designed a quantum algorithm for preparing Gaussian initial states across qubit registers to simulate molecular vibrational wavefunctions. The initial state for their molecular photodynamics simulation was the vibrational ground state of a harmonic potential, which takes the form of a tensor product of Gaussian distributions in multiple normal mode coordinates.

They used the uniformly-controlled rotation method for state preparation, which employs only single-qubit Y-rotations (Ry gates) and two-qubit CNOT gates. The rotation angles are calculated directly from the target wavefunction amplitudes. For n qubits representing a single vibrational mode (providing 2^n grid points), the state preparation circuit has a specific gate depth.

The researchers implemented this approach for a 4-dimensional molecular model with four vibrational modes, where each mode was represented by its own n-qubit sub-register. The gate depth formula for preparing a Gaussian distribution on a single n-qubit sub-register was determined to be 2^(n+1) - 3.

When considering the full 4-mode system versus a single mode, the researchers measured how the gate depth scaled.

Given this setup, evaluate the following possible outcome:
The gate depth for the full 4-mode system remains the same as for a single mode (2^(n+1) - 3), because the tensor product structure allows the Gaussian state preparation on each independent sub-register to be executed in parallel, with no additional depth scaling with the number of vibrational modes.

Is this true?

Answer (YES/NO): YES